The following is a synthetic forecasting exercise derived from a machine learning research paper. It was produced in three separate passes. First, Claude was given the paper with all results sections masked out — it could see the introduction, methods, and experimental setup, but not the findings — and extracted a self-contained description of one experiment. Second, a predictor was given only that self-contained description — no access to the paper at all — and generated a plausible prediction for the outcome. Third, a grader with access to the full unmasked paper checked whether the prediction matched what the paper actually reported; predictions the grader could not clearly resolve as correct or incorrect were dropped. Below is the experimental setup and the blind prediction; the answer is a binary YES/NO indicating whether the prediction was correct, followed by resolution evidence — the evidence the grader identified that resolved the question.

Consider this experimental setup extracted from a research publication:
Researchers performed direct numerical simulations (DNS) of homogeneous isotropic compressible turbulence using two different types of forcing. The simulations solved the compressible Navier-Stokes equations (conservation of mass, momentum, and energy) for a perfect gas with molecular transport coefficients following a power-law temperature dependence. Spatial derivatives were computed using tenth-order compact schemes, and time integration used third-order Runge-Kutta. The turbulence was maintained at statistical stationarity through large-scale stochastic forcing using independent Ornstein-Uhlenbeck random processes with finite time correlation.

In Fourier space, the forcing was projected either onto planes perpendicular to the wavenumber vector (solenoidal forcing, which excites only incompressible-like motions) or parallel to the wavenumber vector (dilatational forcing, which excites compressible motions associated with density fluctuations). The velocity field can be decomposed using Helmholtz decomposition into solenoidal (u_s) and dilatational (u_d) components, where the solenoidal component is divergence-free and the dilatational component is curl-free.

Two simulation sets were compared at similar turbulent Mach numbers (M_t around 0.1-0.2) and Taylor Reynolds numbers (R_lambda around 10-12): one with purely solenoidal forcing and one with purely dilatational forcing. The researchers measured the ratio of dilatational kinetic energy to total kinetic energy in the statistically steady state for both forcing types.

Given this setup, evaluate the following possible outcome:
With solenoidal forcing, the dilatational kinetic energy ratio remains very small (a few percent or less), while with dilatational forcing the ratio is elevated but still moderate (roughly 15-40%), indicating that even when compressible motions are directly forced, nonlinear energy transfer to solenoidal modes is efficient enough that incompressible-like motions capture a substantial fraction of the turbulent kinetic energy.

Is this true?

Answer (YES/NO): NO